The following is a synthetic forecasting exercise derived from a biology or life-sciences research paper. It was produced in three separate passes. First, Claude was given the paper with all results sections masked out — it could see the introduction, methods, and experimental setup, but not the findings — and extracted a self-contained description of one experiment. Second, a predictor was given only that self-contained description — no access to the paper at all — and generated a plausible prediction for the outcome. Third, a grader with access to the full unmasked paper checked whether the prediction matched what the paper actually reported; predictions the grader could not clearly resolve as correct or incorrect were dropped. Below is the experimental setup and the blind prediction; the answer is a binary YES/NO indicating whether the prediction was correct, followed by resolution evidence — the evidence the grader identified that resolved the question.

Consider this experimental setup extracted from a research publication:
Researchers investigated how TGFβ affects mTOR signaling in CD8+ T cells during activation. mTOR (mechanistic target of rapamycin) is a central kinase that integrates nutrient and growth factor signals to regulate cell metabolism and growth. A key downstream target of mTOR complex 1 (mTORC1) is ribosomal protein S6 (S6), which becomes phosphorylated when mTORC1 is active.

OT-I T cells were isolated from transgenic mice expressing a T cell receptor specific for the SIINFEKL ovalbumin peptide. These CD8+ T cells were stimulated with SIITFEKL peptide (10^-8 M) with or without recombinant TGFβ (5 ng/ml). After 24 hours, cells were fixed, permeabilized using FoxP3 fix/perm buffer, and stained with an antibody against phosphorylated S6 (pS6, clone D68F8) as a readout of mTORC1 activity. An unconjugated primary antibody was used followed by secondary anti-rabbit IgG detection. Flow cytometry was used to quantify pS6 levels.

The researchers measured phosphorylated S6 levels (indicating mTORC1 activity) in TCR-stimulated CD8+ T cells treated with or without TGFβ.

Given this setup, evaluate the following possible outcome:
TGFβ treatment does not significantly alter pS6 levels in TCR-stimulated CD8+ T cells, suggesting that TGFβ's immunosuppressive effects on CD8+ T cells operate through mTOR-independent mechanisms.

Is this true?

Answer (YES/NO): YES